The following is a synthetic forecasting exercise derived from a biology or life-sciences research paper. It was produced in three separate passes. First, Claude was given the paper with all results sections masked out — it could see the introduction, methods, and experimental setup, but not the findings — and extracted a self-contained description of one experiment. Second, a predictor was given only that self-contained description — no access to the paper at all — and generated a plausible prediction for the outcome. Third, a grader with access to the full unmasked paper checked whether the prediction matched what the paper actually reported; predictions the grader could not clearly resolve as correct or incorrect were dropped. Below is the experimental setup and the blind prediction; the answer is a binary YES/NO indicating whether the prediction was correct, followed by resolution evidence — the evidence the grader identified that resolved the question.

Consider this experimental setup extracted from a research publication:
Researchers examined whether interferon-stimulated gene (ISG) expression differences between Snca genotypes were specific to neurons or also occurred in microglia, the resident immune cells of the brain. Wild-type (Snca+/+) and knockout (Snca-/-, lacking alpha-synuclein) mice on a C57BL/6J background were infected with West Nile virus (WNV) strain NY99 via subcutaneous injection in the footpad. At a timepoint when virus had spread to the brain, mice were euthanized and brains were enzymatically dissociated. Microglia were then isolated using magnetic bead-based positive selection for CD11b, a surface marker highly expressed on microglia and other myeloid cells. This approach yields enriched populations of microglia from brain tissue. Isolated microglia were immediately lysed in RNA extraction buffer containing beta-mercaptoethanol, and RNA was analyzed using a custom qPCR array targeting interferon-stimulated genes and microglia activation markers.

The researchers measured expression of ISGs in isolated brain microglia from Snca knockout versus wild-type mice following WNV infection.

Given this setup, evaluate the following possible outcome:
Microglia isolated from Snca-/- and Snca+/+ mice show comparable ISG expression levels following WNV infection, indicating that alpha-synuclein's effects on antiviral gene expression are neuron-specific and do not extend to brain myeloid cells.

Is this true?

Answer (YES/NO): YES